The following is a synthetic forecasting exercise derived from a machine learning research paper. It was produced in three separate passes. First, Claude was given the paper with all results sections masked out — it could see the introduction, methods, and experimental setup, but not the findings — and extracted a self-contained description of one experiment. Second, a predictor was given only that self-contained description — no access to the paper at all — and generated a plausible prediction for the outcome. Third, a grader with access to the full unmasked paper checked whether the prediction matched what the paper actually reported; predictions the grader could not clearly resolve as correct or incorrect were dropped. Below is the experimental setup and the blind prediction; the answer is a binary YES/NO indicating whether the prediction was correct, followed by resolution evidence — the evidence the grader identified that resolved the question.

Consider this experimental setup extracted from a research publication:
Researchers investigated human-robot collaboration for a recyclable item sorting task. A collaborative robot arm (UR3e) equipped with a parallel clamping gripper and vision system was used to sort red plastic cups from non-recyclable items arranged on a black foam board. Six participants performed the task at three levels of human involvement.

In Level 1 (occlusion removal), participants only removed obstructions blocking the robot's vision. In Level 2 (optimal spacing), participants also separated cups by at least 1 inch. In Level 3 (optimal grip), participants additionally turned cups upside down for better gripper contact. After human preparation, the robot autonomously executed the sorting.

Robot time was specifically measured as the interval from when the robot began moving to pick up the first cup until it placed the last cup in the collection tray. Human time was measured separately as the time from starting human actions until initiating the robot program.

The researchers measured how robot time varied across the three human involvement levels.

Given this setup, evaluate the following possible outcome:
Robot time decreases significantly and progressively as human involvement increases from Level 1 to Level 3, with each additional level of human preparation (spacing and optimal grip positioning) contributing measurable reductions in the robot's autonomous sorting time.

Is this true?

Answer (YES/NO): NO